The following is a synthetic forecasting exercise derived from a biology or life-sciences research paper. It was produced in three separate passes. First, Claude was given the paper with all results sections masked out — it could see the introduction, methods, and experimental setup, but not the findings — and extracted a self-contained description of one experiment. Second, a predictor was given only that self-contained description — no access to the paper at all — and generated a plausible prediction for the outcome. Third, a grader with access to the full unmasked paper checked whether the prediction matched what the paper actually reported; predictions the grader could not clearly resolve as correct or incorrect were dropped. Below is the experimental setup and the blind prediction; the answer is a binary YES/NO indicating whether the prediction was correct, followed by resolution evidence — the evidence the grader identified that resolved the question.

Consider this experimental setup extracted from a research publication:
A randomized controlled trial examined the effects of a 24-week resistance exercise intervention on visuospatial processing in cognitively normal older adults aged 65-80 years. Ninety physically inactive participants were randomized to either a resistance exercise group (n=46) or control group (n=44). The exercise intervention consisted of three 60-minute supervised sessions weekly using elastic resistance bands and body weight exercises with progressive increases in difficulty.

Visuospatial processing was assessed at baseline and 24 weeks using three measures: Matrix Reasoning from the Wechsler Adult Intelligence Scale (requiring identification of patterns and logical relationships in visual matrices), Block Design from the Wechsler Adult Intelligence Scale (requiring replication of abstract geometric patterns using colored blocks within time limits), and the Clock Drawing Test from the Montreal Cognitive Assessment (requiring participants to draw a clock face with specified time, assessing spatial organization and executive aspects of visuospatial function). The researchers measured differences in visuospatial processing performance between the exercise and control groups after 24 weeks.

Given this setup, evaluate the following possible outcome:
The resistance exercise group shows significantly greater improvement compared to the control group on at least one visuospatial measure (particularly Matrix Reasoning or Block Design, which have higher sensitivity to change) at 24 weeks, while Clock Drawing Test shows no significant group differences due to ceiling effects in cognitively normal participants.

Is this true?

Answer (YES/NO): NO